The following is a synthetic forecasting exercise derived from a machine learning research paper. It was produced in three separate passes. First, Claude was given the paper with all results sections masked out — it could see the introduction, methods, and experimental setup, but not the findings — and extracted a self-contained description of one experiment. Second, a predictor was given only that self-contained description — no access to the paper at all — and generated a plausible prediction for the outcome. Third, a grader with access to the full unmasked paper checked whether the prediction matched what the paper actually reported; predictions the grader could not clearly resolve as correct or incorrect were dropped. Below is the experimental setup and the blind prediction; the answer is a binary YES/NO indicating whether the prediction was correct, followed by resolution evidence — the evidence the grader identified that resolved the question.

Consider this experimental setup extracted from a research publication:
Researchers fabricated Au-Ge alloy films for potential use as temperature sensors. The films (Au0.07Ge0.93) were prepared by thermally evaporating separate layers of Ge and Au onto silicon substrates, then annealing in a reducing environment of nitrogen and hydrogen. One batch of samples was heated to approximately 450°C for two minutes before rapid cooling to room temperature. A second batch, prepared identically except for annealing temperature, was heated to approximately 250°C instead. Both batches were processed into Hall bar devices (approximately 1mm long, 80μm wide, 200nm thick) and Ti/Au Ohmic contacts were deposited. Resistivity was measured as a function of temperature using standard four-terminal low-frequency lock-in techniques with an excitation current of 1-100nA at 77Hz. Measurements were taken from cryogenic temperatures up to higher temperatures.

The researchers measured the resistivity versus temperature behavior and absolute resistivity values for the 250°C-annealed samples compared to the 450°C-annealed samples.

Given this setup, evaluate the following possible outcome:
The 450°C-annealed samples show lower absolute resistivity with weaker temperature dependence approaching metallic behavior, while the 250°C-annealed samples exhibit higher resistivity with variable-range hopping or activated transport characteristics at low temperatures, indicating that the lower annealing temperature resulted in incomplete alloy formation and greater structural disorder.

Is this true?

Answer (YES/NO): NO